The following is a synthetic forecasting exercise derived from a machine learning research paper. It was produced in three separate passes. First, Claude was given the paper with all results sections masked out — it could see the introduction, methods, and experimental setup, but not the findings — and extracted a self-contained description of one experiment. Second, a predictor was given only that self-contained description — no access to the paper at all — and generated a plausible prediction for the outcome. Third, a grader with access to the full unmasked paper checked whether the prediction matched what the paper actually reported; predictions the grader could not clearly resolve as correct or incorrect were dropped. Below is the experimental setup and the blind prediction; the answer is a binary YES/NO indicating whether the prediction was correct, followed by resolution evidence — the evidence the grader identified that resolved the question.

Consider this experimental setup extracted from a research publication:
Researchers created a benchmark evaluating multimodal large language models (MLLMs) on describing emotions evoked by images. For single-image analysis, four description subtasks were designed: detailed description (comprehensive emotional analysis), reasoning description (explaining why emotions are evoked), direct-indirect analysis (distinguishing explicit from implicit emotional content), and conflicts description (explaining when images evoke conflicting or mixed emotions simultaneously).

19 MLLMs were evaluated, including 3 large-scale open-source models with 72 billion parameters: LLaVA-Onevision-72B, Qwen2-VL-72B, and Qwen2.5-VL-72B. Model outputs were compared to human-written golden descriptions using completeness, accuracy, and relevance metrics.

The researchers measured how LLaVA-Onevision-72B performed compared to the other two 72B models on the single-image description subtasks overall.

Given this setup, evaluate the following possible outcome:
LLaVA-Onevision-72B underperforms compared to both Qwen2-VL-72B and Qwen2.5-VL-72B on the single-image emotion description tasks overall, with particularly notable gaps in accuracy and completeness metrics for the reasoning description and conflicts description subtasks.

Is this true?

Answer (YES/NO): NO